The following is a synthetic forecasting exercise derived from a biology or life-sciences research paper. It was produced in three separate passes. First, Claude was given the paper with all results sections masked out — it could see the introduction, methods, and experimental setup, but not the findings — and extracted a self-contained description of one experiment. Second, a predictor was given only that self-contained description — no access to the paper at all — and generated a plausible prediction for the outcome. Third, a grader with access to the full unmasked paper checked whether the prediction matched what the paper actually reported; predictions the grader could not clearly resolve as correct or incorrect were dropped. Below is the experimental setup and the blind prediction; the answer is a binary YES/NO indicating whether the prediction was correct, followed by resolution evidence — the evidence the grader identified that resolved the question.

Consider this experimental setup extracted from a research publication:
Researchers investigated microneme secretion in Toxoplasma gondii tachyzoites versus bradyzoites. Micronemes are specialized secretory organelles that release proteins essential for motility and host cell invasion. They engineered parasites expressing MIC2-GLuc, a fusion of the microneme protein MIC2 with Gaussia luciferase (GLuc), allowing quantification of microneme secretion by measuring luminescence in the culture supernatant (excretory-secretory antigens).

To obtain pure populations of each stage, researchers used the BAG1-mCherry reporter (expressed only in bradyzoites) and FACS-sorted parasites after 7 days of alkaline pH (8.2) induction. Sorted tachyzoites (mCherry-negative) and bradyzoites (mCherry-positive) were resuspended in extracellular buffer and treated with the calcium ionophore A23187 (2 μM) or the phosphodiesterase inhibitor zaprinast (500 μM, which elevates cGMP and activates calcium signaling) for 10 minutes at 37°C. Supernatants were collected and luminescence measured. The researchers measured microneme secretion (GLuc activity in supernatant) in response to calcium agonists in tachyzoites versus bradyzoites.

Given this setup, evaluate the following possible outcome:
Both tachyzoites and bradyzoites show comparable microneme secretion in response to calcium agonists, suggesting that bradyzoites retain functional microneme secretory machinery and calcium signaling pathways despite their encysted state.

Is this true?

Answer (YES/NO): NO